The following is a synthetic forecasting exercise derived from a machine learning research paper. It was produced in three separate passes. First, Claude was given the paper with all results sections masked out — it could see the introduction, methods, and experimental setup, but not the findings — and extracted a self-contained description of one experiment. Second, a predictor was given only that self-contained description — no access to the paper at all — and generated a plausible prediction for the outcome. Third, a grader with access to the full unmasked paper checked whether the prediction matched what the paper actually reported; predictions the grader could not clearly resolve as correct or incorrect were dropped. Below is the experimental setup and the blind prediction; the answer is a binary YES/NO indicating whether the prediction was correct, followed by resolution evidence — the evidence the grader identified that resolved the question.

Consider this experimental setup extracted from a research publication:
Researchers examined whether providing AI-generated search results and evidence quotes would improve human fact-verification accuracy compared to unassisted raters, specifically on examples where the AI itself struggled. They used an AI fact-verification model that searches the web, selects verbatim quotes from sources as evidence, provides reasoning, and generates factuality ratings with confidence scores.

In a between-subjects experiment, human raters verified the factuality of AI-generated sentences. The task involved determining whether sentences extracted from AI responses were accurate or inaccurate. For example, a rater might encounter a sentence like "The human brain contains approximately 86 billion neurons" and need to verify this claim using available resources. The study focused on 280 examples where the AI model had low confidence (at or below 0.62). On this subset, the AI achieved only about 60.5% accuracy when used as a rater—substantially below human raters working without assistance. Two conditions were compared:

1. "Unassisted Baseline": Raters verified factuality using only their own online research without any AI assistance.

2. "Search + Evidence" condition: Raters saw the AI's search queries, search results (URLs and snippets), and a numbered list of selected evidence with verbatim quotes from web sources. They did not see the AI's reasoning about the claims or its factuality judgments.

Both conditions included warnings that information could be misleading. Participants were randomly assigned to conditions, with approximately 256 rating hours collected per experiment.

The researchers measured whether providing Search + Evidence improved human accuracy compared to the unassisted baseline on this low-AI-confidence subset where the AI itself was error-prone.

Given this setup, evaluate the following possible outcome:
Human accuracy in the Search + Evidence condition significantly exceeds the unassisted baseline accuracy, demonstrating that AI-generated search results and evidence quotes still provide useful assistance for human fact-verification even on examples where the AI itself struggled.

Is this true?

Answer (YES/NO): YES